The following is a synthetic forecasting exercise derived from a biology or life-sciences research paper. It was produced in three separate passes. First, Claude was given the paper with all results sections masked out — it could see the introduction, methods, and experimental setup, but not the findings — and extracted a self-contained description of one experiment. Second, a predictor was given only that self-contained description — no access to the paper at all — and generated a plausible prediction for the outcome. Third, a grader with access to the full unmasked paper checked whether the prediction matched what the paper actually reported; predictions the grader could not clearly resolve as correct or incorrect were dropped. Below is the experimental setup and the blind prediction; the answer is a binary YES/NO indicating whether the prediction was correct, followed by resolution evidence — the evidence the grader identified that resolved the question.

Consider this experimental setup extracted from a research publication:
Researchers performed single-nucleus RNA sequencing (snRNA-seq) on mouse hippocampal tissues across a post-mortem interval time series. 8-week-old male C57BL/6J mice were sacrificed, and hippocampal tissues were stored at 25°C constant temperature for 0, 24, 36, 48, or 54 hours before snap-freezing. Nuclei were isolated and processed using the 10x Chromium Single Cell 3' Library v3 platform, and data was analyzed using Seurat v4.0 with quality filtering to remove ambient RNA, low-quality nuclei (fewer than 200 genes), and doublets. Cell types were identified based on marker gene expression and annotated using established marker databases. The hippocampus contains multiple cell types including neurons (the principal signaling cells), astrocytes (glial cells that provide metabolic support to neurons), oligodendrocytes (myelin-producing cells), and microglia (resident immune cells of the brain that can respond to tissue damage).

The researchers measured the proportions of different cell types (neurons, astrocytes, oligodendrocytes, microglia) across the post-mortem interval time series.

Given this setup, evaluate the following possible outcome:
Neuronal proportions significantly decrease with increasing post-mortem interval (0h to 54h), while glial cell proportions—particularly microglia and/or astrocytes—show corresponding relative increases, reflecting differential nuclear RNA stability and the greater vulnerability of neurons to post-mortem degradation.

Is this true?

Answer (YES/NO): NO